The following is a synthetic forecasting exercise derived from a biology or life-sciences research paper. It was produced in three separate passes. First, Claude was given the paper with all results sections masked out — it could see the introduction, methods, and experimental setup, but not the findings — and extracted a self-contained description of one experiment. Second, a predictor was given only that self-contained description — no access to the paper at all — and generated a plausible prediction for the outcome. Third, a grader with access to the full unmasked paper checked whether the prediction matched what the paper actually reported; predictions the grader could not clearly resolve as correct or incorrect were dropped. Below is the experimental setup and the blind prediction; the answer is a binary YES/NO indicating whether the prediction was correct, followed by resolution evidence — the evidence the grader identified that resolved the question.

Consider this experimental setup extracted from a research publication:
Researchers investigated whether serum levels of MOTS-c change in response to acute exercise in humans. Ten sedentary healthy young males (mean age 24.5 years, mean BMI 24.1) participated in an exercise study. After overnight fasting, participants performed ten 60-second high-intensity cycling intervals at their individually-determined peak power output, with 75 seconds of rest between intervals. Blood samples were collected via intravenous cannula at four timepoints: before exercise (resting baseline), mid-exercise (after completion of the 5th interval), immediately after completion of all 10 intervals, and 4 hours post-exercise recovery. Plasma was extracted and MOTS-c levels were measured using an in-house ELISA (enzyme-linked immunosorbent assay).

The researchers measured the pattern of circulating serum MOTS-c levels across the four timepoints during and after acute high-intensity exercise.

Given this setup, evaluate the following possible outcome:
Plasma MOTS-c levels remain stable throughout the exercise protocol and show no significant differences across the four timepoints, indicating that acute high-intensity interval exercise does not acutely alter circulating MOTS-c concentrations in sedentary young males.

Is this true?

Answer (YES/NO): NO